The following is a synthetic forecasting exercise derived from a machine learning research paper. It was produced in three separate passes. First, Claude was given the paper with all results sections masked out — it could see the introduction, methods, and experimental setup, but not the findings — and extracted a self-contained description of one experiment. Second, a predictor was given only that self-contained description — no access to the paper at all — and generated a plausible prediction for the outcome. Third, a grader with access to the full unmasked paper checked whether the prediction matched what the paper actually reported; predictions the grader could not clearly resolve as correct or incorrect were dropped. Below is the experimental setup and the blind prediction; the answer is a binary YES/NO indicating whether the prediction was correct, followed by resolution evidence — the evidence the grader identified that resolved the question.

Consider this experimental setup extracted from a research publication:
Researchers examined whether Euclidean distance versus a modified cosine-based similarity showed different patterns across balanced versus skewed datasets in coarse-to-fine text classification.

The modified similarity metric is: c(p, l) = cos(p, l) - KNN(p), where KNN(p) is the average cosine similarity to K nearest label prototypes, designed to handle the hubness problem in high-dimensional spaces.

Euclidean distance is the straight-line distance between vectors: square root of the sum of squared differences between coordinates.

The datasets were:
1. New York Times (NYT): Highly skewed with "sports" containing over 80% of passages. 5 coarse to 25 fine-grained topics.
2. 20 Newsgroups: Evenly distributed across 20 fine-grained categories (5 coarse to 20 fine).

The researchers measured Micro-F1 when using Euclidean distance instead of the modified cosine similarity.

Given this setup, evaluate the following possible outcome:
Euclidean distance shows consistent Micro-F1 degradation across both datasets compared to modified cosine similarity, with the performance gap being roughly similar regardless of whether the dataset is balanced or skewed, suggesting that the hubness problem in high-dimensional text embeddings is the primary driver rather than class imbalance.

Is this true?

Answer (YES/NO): NO